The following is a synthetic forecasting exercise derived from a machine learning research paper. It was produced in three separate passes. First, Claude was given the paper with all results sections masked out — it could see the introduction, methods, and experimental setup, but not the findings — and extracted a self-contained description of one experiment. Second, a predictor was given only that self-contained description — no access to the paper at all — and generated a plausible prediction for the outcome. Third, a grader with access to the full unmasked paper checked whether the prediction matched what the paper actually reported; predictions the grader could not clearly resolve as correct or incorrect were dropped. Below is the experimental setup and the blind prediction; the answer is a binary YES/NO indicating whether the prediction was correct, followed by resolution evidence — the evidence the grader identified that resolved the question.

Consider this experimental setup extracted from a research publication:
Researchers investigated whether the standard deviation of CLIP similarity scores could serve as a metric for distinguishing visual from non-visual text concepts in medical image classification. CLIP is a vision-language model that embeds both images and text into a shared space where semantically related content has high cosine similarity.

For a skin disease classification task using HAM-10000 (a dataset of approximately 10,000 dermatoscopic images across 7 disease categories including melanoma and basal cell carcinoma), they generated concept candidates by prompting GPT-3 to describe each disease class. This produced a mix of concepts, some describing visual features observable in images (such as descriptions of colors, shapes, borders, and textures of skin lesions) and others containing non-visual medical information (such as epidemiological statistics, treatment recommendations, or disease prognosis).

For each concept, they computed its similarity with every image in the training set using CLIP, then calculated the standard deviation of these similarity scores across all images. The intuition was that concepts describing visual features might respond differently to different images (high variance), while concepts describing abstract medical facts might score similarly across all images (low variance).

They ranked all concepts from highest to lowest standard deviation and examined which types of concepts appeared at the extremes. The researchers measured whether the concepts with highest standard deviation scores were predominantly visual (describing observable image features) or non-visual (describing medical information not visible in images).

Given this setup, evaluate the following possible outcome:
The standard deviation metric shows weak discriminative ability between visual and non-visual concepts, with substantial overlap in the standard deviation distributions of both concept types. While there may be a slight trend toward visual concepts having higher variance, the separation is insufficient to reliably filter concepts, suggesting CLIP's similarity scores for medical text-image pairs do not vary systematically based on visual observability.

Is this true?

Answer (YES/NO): NO